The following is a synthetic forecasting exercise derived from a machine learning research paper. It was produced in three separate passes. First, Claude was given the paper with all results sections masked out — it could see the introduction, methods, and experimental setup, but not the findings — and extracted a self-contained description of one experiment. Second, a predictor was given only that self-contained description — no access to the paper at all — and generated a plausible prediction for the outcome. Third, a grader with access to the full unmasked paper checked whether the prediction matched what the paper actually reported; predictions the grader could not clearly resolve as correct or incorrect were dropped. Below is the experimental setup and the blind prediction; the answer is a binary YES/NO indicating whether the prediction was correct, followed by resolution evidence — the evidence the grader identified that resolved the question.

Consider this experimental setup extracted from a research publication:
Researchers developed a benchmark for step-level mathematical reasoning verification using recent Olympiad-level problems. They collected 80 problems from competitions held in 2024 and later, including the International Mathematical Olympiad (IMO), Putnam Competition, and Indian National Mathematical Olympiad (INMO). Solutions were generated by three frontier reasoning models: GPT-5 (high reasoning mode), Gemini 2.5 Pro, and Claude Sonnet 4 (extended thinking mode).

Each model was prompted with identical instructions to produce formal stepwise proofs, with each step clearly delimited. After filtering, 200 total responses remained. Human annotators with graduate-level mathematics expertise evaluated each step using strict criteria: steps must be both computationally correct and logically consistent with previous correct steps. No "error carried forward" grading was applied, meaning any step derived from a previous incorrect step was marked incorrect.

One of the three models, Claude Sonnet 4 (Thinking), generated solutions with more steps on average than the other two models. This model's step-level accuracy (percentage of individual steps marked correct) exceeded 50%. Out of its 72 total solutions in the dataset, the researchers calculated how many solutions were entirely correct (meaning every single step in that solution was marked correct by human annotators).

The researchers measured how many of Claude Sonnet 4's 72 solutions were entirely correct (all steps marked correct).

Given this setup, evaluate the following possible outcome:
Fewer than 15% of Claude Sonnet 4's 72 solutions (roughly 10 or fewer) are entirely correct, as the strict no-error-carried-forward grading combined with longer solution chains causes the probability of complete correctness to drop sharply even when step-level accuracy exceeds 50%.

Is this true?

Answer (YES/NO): YES